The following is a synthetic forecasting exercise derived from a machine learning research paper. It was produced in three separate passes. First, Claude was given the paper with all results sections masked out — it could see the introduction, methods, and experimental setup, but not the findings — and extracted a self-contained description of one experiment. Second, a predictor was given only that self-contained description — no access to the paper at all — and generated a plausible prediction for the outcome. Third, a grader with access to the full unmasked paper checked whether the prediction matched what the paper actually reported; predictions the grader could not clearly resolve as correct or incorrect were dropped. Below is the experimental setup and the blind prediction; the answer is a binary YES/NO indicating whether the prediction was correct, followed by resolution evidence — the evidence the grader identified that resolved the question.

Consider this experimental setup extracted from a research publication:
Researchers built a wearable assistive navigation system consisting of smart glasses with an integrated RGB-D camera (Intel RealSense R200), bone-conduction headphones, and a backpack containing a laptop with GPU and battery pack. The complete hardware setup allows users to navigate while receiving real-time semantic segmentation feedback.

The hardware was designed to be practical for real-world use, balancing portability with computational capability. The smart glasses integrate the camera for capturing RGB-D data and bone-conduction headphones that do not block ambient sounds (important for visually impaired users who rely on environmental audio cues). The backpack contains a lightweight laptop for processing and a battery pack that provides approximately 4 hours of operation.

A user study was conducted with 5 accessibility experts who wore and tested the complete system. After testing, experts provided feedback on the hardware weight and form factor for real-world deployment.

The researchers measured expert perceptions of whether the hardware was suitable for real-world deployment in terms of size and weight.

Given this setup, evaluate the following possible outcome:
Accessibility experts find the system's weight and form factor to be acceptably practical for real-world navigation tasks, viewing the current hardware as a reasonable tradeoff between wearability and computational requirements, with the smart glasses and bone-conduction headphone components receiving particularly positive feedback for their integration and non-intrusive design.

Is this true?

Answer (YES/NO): NO